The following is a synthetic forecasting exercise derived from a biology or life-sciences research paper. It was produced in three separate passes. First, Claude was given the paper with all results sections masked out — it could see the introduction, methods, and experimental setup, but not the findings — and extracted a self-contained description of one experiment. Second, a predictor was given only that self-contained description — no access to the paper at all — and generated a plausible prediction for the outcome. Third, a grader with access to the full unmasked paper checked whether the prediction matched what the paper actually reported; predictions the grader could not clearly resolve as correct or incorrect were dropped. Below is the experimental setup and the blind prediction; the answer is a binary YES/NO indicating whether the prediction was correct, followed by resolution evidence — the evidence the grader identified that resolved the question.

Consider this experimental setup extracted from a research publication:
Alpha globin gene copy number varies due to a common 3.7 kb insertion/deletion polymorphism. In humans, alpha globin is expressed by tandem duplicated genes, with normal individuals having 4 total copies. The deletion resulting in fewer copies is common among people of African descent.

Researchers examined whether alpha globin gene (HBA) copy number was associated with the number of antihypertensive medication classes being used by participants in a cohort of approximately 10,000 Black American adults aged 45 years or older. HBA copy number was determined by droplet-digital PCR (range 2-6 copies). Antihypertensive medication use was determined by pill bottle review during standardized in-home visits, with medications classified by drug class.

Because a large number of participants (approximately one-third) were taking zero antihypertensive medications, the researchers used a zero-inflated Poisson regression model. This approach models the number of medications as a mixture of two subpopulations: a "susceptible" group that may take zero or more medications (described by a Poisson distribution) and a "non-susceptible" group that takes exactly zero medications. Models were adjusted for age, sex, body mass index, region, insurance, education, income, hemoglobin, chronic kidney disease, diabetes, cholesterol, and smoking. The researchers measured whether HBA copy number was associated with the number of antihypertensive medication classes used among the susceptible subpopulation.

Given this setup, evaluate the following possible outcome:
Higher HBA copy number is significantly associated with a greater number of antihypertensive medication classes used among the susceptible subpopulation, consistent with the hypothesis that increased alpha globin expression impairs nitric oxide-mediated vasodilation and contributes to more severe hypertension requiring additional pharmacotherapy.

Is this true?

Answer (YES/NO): NO